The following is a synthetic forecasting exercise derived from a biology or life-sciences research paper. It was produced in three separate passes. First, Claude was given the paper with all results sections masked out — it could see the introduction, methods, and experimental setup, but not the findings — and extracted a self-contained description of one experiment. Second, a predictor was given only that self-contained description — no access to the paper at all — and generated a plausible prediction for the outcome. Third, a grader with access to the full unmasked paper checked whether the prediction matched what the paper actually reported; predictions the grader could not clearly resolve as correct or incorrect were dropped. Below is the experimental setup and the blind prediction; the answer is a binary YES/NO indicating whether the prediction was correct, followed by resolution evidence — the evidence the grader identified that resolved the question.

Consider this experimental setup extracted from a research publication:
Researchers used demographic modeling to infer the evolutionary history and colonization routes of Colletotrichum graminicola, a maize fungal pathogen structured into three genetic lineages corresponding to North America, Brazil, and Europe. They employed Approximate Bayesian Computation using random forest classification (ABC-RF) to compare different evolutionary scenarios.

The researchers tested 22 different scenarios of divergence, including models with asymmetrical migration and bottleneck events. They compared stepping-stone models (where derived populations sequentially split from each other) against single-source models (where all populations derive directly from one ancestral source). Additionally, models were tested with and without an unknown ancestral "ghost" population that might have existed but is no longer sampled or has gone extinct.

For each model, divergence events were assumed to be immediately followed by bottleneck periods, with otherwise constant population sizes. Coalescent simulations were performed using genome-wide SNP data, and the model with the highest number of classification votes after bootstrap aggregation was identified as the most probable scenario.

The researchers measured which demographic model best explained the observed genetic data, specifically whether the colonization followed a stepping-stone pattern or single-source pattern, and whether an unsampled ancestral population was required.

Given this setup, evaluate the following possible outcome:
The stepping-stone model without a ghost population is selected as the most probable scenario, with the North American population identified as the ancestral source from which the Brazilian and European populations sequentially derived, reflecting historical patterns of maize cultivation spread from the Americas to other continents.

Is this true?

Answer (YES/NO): NO